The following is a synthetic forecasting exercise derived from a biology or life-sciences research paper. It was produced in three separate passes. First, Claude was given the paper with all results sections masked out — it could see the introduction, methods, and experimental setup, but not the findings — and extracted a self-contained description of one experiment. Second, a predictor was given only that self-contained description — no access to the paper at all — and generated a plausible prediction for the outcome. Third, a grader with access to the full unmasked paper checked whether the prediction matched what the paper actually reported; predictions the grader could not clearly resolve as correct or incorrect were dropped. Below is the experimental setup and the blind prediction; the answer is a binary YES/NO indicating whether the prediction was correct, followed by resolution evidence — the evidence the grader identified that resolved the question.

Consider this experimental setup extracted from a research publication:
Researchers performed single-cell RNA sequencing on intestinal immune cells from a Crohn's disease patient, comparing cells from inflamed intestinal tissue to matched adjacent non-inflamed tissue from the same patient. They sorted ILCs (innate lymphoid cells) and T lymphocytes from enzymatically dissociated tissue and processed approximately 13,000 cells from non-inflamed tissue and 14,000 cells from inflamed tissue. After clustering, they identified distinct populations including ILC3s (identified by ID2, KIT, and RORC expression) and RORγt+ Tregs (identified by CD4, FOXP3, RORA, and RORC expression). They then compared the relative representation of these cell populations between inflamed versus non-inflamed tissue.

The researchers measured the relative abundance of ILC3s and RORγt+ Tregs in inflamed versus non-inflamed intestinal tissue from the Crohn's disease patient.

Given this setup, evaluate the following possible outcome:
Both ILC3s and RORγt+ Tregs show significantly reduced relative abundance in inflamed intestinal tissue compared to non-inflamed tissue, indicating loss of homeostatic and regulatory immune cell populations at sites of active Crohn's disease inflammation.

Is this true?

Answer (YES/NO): YES